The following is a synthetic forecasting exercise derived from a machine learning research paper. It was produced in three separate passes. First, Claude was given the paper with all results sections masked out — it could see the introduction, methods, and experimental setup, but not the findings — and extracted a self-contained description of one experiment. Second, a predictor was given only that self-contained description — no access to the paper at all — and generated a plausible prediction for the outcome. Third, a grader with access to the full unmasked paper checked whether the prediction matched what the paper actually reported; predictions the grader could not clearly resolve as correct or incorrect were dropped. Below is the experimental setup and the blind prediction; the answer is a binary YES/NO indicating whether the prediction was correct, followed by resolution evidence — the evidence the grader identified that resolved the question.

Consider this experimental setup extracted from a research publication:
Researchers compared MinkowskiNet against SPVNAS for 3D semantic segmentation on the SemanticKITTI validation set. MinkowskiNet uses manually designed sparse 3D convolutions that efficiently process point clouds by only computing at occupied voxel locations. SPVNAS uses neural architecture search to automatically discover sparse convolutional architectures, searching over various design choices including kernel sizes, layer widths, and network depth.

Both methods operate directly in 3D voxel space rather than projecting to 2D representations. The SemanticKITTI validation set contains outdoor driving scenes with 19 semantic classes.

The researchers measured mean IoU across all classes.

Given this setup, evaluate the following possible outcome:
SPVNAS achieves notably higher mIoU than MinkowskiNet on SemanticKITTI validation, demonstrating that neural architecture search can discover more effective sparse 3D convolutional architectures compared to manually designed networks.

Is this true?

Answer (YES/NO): YES